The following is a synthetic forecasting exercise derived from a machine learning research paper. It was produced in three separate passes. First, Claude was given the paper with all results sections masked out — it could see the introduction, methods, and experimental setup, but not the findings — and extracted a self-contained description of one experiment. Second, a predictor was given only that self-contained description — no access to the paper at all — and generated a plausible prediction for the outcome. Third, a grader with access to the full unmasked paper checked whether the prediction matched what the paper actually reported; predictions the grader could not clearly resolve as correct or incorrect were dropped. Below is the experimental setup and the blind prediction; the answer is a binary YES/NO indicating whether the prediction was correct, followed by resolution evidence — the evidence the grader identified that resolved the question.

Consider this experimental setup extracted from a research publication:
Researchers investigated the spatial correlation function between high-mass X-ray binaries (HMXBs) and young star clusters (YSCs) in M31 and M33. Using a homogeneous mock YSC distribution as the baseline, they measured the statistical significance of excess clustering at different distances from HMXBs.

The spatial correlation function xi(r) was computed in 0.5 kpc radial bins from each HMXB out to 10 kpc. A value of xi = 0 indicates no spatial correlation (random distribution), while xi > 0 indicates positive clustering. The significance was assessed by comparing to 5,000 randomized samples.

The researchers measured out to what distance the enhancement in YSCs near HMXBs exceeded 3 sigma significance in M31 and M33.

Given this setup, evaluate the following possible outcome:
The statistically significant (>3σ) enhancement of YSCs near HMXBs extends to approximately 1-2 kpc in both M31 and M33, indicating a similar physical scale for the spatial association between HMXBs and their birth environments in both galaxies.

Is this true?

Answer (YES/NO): NO